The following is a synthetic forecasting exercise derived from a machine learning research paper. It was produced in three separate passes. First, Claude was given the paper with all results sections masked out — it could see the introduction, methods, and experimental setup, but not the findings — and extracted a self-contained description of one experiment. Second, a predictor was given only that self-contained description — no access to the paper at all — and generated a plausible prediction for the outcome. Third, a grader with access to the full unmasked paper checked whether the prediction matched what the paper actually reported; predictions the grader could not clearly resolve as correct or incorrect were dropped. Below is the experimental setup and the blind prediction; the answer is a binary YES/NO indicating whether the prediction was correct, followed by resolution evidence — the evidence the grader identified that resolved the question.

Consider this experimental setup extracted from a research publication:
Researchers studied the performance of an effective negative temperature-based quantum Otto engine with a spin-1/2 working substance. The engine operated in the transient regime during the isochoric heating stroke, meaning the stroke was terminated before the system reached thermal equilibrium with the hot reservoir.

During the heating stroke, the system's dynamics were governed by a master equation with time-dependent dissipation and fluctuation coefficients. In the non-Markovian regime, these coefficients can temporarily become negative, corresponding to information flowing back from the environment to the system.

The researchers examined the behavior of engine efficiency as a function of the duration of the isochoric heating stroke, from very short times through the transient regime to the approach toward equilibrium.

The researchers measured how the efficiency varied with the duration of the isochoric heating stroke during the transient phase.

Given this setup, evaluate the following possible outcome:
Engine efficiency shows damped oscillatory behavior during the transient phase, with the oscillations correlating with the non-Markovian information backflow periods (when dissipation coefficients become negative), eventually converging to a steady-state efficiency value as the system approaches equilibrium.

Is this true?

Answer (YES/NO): NO